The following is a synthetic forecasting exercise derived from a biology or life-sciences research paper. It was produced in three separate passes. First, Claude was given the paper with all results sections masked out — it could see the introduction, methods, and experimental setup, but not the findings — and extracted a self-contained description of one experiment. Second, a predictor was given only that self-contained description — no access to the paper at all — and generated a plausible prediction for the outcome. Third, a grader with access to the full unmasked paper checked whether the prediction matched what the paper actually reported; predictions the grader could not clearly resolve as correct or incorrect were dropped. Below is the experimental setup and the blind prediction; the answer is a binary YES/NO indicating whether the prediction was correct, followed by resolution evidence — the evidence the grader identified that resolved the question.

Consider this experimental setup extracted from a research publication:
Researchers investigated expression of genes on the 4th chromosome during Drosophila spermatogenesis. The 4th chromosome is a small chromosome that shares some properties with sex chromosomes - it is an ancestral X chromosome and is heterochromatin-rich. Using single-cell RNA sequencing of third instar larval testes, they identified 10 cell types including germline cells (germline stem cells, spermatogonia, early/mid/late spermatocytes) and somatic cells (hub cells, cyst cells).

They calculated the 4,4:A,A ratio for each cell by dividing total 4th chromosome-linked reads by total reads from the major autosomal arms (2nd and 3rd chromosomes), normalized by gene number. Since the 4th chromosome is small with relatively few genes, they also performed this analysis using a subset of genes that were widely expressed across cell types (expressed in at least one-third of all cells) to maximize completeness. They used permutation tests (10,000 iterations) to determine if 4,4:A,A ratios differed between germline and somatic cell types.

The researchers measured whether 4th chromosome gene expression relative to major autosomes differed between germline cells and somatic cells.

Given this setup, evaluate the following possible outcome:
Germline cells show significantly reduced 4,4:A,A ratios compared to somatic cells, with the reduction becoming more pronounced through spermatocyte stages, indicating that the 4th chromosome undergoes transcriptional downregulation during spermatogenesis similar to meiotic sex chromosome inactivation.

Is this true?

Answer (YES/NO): YES